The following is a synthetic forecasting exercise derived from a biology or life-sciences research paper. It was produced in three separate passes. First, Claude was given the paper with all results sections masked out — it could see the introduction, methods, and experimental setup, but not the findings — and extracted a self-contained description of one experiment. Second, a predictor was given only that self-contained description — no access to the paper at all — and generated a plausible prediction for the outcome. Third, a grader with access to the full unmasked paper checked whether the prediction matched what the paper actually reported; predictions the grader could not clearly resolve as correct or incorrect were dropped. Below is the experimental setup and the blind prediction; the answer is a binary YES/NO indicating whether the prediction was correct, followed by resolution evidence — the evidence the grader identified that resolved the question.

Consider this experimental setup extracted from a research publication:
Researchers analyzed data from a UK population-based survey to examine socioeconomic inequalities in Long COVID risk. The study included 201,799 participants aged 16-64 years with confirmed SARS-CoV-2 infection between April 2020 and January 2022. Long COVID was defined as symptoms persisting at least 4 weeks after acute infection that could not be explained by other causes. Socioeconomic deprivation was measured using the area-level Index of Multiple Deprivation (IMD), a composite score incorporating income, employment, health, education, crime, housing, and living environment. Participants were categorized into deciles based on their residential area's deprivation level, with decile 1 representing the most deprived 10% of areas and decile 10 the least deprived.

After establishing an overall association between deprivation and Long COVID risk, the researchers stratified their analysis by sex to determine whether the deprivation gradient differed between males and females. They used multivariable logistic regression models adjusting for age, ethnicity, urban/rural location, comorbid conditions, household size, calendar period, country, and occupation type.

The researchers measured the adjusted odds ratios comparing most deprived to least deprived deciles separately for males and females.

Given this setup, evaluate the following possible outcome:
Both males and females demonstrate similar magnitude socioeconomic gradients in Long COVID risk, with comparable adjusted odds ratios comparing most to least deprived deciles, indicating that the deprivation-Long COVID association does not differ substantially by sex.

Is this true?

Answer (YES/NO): NO